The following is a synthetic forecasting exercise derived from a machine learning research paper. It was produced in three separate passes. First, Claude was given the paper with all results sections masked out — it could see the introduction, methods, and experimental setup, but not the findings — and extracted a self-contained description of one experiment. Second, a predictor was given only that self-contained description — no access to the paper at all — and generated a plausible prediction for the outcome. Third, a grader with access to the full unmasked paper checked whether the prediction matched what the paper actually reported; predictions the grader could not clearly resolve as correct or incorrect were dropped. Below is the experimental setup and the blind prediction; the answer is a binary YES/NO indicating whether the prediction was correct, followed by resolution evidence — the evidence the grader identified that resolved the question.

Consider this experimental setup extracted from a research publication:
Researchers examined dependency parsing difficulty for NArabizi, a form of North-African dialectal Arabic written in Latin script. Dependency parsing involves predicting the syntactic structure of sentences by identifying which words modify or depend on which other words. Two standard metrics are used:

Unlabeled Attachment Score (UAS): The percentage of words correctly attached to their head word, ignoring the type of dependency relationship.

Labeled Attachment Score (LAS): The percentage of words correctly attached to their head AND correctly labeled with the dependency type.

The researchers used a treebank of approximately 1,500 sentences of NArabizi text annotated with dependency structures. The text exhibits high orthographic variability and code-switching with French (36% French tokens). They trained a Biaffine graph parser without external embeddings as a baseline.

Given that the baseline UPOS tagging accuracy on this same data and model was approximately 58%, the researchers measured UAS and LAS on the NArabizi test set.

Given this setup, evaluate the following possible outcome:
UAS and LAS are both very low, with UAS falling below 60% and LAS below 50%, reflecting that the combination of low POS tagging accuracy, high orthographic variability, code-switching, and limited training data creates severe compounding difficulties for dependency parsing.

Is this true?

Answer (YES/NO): YES